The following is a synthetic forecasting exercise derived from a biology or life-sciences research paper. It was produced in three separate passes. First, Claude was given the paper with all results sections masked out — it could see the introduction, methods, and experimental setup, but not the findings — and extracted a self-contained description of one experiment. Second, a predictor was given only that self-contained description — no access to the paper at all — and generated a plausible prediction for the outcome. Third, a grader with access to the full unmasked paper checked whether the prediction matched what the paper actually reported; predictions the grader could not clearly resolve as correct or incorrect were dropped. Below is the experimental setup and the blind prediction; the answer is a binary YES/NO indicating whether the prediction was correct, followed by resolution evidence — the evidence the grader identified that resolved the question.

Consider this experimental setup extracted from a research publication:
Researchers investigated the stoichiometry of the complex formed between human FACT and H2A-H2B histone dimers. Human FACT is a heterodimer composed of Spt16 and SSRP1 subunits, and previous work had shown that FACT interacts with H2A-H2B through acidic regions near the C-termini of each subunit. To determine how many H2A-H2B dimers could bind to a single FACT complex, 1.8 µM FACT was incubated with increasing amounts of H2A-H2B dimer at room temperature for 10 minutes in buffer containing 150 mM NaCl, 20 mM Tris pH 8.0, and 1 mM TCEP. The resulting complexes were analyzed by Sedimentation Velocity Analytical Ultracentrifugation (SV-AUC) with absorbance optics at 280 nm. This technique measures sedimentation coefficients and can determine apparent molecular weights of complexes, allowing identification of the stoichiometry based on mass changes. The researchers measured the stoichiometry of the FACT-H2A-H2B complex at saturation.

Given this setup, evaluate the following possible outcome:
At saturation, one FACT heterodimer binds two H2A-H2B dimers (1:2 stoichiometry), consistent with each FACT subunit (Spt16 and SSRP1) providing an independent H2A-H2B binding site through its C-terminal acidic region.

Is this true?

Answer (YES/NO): NO